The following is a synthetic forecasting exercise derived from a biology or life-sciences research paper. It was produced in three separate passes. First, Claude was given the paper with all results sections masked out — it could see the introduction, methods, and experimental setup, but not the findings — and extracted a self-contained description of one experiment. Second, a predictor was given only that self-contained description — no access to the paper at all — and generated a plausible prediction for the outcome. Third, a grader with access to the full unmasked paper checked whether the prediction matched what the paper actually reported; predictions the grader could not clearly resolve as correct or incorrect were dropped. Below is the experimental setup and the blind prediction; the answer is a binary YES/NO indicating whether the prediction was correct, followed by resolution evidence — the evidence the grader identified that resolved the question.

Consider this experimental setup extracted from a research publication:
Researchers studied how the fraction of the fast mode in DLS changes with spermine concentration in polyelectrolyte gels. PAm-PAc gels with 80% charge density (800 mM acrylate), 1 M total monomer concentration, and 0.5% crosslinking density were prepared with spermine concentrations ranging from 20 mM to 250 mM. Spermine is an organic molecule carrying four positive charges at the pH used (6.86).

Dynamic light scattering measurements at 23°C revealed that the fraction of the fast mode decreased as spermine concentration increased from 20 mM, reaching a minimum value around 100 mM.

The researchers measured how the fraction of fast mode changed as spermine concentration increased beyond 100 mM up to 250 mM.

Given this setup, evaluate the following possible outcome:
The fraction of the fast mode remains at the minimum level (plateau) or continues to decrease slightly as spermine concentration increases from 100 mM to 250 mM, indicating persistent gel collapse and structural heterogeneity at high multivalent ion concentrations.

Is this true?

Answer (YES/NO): NO